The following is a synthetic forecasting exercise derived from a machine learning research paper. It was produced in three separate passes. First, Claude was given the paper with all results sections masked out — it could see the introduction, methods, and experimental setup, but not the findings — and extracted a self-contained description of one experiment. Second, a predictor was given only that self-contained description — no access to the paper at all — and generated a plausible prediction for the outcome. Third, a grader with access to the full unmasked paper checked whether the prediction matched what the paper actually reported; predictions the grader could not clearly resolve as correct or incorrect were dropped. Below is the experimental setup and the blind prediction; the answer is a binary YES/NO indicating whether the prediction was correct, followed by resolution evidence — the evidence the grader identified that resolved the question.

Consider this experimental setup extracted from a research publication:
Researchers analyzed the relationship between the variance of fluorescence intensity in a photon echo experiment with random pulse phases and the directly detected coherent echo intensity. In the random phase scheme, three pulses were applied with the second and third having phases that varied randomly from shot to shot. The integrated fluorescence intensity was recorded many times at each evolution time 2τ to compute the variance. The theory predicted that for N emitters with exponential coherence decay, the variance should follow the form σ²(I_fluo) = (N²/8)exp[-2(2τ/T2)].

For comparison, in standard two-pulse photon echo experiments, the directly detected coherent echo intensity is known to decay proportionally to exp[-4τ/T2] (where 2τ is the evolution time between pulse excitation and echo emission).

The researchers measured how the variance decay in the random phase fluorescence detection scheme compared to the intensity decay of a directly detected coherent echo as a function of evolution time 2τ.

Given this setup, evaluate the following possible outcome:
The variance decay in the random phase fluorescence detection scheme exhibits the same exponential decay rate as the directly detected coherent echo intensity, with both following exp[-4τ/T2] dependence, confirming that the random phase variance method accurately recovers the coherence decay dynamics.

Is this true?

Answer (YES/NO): YES